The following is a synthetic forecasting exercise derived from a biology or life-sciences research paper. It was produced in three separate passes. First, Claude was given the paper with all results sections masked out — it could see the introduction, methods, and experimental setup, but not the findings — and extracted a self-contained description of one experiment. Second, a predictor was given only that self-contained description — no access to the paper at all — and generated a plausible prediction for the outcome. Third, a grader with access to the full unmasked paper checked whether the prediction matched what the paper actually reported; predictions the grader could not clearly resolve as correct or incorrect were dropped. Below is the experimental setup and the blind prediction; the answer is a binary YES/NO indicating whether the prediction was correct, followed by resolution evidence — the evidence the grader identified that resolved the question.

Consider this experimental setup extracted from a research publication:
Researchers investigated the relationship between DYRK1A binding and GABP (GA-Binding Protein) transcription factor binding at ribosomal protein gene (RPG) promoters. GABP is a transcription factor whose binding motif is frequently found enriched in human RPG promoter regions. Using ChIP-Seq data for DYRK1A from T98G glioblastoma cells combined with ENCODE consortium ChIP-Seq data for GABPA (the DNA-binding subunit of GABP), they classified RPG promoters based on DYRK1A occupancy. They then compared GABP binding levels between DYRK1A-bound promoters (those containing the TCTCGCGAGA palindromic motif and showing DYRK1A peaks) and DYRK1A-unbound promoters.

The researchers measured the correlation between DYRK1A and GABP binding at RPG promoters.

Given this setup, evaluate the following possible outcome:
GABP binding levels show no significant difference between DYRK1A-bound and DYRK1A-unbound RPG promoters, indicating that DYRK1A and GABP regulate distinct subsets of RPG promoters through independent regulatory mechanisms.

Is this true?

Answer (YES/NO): NO